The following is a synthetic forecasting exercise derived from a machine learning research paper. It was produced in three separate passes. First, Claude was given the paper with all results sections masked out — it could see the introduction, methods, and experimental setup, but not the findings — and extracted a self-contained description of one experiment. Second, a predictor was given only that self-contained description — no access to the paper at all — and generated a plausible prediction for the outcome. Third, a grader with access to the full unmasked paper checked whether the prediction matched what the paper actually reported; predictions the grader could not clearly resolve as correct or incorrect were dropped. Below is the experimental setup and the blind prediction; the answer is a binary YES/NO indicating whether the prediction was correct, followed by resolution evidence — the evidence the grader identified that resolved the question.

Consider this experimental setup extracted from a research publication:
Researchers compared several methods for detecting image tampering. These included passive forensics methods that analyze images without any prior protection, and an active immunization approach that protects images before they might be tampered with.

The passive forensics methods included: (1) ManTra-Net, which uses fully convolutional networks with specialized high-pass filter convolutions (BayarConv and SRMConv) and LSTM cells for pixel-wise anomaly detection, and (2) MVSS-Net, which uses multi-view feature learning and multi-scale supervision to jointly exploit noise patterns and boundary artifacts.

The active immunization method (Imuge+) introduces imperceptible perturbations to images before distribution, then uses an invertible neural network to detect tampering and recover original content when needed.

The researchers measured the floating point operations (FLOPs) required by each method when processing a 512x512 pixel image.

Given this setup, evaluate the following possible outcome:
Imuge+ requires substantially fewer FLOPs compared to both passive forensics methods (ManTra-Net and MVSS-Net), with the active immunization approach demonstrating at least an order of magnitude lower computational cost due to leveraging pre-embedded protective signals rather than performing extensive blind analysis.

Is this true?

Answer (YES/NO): NO